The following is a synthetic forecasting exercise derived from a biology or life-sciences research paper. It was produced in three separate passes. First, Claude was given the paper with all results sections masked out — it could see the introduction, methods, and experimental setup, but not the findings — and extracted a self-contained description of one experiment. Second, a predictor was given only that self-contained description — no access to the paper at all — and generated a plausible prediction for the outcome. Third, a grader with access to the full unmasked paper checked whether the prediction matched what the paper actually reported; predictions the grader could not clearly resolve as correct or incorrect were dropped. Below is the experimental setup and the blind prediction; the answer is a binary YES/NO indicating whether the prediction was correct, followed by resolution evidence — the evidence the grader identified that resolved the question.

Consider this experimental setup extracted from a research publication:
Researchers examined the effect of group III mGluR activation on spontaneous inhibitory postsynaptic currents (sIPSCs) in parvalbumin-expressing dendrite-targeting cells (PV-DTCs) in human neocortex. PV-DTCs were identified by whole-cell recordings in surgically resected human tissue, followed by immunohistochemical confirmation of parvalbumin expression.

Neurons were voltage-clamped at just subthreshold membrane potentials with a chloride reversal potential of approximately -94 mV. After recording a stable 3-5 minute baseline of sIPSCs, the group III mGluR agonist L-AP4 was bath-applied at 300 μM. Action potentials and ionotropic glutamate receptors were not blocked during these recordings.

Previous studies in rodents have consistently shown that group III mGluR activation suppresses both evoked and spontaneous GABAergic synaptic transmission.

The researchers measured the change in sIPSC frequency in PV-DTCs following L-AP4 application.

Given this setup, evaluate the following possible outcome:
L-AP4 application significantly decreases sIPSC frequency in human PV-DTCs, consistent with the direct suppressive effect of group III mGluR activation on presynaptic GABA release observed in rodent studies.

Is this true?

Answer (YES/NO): YES